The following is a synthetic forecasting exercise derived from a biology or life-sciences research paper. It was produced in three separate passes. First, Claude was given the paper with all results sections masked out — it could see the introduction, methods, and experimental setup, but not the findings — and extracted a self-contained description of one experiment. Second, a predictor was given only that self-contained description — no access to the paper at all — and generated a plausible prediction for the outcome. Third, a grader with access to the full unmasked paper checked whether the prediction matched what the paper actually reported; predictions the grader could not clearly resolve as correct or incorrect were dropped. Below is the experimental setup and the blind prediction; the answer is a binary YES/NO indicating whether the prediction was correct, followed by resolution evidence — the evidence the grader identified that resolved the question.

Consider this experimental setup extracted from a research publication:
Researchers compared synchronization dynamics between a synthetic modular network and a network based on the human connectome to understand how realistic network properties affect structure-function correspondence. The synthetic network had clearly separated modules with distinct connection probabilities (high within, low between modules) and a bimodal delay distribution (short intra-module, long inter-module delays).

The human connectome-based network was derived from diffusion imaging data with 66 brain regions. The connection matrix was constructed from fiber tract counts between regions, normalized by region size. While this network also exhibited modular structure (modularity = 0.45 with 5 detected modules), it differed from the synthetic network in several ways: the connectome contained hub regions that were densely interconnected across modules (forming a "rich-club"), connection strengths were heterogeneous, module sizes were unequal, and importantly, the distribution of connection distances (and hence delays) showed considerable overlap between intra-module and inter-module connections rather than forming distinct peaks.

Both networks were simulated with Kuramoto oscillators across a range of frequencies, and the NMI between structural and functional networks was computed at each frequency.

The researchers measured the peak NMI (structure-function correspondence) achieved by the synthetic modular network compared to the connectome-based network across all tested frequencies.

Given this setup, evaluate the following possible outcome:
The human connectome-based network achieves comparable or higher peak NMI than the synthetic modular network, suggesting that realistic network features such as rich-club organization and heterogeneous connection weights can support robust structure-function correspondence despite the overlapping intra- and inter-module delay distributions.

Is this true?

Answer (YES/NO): NO